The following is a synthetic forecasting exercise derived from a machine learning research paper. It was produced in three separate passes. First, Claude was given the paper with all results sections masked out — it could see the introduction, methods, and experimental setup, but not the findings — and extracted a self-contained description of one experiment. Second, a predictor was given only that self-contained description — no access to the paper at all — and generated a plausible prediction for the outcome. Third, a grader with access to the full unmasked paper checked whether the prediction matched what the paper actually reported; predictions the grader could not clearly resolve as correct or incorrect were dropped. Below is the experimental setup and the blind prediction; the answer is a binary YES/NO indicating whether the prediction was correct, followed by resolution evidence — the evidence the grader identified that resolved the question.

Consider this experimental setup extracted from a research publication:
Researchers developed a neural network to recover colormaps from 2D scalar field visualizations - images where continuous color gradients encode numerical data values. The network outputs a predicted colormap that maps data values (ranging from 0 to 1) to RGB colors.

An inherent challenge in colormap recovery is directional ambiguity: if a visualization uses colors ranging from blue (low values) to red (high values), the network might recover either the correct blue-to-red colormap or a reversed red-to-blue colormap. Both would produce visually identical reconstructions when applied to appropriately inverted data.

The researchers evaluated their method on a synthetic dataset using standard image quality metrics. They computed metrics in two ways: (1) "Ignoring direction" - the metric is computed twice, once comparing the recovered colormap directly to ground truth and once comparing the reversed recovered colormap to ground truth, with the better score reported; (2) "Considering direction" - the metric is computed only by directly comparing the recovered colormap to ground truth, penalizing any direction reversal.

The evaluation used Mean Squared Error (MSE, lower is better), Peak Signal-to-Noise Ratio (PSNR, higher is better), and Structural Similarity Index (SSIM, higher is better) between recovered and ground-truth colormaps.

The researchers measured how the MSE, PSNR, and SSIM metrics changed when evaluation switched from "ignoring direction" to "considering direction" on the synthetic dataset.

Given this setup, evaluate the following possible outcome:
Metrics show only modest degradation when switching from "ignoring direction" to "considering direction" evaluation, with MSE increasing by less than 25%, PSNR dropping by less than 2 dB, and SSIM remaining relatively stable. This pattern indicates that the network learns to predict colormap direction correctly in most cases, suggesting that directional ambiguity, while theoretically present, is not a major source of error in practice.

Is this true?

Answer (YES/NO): NO